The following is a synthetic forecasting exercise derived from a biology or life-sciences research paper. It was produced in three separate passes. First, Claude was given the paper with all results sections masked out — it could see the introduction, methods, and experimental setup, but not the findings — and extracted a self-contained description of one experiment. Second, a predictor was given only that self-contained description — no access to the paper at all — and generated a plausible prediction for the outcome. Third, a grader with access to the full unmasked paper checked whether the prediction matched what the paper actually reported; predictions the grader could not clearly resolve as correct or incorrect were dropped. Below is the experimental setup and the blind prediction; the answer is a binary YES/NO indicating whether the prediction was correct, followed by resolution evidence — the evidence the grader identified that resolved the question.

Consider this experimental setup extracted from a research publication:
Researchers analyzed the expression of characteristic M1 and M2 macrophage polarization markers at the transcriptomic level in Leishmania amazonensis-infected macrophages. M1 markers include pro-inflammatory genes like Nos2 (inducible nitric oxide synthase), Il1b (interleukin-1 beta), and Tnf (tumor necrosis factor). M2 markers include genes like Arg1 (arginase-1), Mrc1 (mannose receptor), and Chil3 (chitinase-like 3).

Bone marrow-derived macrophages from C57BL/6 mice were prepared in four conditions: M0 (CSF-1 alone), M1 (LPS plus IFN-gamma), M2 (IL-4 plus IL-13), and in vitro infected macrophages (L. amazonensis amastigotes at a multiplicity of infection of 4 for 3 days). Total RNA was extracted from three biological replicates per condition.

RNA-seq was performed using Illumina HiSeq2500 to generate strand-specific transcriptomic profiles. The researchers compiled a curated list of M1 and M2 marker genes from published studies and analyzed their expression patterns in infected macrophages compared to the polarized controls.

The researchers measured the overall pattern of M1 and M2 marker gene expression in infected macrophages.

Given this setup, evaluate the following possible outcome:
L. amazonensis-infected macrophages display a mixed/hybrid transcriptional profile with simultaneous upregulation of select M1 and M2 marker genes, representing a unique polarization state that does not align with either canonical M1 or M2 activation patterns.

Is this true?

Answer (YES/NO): YES